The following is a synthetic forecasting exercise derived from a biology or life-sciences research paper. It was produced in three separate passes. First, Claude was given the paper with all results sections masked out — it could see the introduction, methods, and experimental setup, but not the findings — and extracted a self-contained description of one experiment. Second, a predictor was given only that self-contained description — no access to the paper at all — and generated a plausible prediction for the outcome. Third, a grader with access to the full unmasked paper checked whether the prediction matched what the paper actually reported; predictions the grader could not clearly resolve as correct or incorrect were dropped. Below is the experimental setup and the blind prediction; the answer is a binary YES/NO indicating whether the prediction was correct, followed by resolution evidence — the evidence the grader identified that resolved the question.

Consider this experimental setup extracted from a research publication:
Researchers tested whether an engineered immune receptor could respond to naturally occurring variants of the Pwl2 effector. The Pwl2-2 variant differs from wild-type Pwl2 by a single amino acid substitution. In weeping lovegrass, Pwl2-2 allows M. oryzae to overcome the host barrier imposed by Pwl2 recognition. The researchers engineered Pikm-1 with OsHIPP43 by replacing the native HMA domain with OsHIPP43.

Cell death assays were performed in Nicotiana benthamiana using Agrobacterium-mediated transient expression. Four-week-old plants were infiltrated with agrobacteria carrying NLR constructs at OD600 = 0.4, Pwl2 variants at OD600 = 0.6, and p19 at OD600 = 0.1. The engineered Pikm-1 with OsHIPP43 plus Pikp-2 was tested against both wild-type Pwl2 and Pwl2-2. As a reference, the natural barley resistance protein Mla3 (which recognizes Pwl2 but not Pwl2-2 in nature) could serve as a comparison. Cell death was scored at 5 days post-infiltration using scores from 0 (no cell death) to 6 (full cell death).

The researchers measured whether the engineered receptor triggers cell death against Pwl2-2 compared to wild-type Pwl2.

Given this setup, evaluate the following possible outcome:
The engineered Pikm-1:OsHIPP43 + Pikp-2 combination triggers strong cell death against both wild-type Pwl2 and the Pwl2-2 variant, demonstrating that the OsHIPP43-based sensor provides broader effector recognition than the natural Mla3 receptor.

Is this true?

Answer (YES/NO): YES